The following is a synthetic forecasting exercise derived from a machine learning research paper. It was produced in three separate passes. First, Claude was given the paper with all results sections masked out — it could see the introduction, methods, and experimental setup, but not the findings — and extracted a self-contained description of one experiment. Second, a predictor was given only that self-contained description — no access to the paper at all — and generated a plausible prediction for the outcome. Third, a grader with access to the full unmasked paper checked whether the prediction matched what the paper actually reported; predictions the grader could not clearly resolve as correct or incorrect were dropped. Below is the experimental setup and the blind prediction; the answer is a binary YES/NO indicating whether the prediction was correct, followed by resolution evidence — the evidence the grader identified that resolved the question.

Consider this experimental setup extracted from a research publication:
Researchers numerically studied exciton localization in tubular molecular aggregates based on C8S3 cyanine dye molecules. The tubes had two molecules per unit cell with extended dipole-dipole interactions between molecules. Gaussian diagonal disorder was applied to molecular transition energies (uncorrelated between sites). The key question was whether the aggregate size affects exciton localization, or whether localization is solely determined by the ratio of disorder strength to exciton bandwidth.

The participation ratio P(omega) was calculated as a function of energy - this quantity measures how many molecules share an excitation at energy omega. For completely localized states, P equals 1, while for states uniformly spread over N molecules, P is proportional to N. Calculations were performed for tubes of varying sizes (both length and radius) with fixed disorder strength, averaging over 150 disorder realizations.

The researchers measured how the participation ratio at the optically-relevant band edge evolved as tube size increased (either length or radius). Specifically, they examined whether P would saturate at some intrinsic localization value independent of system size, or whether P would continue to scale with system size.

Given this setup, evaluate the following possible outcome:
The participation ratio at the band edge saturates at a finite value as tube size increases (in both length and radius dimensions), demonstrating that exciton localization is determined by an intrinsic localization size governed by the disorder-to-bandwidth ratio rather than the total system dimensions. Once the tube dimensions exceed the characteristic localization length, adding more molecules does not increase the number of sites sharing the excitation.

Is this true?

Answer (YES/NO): NO